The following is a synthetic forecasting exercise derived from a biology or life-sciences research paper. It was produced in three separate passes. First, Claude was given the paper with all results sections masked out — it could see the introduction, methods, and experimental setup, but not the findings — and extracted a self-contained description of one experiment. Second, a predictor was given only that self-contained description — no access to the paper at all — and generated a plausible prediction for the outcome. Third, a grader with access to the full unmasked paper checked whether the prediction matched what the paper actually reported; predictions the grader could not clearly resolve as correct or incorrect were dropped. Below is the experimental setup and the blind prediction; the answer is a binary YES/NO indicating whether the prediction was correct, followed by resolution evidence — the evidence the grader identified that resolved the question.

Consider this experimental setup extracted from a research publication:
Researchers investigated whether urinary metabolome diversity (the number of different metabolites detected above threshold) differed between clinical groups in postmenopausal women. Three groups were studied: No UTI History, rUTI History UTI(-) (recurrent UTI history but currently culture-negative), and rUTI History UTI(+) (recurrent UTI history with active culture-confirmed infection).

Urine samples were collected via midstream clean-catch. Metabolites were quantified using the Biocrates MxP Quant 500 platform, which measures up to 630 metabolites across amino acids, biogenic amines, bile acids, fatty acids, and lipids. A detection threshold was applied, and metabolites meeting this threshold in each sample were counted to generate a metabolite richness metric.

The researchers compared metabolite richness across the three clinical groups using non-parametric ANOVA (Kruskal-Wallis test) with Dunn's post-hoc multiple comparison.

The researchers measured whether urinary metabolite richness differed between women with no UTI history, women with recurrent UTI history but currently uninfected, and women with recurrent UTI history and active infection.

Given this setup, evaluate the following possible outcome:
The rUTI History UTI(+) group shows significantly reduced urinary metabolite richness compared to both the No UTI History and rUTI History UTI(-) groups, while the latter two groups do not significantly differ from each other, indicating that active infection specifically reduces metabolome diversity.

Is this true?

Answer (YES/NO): NO